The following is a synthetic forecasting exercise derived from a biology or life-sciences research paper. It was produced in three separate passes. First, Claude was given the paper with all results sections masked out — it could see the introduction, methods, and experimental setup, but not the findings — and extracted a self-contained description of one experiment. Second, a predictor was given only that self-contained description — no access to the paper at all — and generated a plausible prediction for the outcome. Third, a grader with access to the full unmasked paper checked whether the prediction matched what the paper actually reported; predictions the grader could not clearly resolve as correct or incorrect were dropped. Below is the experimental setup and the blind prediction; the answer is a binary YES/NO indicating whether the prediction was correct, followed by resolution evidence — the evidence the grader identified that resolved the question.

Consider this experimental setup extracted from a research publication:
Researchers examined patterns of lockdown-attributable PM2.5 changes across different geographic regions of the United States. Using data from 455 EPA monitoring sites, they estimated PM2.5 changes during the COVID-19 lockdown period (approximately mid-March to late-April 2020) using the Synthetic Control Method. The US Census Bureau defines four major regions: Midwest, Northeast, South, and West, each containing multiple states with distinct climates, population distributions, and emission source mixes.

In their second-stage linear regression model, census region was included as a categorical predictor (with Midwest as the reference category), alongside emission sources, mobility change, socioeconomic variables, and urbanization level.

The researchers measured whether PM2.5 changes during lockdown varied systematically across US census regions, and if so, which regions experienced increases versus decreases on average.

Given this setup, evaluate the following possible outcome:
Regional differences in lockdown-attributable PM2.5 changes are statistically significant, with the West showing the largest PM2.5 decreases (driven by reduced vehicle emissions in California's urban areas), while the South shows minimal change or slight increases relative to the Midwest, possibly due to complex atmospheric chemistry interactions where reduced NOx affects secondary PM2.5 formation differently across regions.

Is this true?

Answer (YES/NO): NO